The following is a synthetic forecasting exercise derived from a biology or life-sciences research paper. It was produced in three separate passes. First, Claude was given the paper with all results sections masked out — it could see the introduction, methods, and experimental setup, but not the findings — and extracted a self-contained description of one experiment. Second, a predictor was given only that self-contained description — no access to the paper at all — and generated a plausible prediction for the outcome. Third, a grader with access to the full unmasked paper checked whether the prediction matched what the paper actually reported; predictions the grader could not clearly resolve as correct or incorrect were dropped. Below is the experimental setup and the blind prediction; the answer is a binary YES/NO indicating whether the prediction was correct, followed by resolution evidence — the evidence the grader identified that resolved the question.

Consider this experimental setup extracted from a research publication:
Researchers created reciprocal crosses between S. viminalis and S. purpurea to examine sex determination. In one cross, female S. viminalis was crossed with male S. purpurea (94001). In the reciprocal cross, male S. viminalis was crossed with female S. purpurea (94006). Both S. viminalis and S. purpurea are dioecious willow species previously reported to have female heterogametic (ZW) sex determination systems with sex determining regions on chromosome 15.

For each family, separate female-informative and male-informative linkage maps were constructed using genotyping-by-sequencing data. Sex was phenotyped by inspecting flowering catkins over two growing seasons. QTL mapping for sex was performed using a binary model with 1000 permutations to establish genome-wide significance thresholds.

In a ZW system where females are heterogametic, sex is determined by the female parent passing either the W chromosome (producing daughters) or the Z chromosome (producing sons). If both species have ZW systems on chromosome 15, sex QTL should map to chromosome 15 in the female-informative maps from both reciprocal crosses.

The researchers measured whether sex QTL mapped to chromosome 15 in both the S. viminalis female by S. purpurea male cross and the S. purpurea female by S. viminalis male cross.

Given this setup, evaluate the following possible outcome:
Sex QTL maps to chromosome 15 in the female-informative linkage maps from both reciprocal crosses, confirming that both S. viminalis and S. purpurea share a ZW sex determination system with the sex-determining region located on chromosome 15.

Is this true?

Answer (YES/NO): YES